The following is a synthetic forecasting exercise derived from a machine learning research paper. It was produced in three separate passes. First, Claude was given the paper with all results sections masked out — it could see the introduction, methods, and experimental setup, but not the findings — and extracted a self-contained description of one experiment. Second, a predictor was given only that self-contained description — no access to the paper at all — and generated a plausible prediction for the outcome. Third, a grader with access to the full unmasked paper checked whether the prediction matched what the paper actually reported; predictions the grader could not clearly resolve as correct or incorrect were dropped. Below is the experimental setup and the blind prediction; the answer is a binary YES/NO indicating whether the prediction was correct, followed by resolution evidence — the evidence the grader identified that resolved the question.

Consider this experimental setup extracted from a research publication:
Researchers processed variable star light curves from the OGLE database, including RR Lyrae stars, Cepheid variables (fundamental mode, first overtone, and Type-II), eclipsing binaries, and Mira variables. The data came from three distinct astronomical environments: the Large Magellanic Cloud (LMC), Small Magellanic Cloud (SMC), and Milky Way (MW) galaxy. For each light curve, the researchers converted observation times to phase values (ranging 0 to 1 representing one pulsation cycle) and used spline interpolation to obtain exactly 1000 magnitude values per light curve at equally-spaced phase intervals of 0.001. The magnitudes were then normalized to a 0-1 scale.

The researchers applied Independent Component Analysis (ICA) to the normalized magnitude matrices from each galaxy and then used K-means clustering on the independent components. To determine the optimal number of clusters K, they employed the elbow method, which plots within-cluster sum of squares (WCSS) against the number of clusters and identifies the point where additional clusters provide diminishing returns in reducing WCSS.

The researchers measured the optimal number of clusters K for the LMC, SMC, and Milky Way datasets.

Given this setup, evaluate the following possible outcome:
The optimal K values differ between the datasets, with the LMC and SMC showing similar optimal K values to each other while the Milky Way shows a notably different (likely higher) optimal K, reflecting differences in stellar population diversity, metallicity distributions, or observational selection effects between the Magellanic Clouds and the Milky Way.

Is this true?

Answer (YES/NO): NO